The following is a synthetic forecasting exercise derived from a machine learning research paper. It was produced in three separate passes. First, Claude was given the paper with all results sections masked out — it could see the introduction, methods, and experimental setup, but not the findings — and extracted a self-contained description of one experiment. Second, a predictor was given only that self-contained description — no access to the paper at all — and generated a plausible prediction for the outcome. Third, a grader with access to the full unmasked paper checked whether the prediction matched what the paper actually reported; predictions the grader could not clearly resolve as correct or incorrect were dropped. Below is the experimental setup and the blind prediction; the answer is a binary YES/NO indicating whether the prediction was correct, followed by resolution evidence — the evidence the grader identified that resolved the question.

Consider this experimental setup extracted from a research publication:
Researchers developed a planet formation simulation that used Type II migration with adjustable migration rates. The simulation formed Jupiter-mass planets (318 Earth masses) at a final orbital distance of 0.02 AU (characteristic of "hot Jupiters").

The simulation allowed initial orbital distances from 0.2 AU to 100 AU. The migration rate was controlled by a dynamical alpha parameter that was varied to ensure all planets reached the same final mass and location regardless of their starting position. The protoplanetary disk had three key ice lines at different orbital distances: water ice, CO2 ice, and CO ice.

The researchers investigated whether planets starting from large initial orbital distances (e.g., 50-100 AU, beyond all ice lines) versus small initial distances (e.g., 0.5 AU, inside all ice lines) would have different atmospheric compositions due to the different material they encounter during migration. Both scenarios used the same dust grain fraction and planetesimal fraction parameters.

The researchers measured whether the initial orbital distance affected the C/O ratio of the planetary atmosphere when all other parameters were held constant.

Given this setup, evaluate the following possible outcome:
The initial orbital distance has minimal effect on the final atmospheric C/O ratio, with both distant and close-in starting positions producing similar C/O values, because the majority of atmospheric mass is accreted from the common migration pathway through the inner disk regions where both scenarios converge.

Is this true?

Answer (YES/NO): NO